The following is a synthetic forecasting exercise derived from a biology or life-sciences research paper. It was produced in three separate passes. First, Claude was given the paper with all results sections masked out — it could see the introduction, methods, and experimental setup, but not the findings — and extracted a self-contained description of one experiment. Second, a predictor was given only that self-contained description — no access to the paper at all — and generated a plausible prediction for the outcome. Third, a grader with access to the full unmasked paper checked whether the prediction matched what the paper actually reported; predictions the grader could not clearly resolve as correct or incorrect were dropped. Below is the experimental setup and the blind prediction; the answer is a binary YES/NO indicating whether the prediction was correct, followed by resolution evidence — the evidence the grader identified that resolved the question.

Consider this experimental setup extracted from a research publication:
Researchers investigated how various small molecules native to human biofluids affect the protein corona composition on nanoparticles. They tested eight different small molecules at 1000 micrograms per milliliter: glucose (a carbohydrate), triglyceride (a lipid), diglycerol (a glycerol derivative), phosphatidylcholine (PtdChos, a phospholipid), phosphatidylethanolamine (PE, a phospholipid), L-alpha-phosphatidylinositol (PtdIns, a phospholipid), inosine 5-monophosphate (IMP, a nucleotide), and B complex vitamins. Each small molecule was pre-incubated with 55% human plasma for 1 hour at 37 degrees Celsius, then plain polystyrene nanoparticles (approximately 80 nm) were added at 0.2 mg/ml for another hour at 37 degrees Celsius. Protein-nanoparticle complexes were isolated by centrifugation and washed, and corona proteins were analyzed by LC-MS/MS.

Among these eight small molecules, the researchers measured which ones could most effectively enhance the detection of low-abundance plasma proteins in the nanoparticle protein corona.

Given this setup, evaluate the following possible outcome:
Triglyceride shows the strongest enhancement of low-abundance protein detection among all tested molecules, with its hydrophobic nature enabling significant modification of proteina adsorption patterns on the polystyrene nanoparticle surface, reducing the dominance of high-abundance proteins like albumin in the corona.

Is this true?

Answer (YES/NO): NO